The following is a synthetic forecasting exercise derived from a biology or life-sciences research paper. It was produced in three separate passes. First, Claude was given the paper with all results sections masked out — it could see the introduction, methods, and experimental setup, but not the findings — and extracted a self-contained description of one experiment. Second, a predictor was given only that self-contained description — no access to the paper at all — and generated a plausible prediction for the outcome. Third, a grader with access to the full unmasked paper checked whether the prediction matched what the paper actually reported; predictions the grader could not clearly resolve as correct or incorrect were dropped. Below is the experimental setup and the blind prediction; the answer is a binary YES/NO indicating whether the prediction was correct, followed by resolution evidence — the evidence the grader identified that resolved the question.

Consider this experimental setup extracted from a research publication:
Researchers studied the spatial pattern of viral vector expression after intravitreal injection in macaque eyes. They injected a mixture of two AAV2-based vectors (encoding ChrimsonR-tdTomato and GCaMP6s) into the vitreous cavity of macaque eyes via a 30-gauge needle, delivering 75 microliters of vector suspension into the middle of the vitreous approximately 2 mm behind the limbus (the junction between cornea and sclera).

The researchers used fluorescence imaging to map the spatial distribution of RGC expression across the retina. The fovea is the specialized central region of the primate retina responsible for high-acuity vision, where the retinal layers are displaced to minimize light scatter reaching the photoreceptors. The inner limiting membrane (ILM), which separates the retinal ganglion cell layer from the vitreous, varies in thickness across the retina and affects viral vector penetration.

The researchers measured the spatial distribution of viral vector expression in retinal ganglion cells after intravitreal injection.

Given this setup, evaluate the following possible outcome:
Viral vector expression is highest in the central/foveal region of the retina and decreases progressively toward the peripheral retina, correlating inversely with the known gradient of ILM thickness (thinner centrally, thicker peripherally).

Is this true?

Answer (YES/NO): NO